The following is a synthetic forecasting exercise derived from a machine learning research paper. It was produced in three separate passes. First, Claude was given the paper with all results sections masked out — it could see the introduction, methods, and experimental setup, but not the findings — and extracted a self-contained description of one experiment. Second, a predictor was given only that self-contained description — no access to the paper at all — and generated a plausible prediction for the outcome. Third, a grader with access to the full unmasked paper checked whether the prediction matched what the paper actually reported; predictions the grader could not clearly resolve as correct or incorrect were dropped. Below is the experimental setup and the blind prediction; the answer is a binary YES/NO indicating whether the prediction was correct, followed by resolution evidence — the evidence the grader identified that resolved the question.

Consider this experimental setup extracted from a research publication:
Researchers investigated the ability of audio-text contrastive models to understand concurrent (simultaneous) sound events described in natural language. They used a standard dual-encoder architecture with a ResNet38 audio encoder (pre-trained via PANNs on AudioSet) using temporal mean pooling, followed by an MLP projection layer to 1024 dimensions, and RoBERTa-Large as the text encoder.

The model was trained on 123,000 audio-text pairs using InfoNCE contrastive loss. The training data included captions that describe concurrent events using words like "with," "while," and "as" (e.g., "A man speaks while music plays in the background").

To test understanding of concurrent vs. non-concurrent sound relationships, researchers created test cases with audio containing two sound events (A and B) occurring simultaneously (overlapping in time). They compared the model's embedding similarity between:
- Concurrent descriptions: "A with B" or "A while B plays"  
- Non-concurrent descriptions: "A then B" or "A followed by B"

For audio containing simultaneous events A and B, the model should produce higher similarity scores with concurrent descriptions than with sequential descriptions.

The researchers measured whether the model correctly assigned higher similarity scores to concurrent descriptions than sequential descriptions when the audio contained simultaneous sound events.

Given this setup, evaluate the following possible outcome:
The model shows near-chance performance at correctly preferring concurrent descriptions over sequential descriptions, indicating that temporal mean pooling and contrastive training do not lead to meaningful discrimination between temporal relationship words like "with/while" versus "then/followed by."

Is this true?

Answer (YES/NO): YES